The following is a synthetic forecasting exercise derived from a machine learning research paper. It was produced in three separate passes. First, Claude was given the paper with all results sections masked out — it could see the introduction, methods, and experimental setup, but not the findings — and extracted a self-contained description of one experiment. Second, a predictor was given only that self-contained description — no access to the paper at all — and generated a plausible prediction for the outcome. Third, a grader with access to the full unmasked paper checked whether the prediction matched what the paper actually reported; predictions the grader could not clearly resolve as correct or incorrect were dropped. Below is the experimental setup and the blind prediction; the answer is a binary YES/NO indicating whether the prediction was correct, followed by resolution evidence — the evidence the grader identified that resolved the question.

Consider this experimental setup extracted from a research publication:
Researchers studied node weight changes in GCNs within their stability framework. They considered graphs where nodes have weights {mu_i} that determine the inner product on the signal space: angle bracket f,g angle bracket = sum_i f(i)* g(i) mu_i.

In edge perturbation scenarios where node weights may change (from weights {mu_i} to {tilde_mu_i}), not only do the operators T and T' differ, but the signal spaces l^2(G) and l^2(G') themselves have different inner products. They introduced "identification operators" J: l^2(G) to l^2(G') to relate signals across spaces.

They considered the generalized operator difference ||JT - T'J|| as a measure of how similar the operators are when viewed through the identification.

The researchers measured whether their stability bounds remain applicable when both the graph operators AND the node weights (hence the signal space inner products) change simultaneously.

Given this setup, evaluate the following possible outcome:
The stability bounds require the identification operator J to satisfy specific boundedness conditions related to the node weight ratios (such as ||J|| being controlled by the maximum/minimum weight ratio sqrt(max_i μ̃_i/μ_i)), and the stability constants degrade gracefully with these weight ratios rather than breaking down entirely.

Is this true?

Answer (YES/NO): NO